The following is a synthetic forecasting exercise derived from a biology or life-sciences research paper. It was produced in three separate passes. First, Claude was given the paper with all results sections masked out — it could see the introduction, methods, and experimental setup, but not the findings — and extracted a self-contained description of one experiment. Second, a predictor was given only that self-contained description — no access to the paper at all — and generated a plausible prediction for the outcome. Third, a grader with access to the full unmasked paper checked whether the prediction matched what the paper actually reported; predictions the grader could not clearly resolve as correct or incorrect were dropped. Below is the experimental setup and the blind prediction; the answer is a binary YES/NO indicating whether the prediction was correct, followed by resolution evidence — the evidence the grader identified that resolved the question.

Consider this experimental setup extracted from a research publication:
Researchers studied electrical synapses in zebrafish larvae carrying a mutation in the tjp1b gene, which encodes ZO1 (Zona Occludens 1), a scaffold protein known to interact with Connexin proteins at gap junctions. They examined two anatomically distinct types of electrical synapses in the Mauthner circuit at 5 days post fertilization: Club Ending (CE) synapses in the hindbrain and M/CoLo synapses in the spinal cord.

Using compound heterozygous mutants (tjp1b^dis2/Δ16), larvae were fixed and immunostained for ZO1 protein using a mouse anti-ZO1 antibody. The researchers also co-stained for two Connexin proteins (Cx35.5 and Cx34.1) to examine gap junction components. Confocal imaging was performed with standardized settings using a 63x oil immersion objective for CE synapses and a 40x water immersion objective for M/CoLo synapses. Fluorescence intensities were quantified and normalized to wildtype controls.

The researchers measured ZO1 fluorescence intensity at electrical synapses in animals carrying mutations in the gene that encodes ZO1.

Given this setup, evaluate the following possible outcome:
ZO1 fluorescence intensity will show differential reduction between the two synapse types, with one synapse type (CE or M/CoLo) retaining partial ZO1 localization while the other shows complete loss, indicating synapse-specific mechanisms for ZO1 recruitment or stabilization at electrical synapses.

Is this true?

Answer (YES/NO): NO